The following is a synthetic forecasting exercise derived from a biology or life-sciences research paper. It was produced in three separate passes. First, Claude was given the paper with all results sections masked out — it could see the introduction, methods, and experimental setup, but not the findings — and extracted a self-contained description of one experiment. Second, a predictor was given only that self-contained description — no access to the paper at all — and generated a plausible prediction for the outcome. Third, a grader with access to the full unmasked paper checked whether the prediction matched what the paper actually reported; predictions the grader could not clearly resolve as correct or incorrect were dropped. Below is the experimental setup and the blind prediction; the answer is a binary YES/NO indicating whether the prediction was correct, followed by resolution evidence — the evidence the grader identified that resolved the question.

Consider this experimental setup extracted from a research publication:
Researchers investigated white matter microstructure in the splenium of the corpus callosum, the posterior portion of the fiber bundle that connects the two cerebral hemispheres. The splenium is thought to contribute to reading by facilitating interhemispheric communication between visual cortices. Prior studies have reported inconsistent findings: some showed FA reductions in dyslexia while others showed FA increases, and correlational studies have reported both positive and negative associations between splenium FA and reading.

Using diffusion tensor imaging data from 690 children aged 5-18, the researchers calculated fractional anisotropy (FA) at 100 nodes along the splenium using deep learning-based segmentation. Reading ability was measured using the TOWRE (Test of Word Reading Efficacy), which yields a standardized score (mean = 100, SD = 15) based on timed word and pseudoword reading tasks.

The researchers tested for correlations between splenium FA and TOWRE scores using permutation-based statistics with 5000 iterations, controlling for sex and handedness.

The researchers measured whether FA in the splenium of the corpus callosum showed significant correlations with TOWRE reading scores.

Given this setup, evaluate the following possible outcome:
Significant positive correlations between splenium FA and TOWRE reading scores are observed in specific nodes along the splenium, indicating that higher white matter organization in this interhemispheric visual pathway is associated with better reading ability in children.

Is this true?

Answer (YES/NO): NO